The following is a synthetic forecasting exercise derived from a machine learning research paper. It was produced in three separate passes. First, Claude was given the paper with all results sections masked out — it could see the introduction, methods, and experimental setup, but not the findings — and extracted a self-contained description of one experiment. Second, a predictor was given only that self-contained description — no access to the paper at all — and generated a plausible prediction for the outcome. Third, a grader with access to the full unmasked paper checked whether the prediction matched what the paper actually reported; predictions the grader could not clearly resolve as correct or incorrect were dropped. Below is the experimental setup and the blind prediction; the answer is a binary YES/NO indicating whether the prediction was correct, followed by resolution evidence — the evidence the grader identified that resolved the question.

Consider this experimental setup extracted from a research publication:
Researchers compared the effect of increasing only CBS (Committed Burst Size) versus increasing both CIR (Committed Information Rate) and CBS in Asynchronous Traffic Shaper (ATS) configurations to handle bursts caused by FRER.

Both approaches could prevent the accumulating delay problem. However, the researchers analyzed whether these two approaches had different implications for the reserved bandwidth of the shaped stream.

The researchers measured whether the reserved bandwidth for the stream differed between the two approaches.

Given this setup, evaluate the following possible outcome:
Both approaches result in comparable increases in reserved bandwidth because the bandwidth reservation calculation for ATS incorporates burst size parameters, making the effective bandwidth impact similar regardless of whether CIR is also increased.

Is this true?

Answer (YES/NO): NO